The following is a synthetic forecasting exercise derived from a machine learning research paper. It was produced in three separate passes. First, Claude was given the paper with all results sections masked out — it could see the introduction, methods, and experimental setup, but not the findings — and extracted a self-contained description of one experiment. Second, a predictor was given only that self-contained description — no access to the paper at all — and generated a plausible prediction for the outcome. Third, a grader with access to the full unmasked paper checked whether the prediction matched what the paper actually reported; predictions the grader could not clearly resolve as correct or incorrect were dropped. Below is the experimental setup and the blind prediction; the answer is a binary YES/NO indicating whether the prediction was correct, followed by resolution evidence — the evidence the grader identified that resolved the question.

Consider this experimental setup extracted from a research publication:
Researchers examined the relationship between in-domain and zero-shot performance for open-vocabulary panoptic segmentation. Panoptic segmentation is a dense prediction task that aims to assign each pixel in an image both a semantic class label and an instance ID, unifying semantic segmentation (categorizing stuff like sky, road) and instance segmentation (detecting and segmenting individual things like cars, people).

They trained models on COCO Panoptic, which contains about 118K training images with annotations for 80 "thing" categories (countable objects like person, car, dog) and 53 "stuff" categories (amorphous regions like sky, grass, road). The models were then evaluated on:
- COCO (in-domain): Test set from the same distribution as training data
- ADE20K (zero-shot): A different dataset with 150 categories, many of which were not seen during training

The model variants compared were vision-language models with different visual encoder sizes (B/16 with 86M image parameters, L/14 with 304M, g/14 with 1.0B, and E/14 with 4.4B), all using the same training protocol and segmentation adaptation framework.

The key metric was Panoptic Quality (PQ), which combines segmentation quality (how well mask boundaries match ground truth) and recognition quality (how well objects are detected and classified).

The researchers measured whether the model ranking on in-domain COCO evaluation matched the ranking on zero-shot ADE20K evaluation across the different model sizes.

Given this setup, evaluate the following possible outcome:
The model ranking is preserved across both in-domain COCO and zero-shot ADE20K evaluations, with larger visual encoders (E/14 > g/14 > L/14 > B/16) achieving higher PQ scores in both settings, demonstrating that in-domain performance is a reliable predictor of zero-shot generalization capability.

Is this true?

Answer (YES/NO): NO